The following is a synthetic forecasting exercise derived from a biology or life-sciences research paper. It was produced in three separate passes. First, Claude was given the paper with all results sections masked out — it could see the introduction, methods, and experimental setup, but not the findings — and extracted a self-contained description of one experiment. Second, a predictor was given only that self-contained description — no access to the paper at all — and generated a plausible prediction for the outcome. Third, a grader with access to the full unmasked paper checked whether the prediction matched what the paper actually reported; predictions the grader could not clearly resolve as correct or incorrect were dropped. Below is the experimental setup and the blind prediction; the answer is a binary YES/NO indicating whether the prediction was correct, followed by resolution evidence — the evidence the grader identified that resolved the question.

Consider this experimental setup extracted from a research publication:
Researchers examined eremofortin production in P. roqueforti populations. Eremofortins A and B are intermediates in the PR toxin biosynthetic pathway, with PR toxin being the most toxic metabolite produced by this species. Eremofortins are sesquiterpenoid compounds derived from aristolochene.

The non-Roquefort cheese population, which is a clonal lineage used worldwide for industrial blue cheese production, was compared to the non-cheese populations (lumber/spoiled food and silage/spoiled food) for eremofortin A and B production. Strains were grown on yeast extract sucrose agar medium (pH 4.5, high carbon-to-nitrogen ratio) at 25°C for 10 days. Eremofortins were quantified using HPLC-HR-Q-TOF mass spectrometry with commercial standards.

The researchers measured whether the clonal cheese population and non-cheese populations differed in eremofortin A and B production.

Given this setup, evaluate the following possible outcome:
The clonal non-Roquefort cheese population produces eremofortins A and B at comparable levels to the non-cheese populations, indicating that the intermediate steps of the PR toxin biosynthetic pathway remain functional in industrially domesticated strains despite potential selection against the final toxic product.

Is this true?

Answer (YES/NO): NO